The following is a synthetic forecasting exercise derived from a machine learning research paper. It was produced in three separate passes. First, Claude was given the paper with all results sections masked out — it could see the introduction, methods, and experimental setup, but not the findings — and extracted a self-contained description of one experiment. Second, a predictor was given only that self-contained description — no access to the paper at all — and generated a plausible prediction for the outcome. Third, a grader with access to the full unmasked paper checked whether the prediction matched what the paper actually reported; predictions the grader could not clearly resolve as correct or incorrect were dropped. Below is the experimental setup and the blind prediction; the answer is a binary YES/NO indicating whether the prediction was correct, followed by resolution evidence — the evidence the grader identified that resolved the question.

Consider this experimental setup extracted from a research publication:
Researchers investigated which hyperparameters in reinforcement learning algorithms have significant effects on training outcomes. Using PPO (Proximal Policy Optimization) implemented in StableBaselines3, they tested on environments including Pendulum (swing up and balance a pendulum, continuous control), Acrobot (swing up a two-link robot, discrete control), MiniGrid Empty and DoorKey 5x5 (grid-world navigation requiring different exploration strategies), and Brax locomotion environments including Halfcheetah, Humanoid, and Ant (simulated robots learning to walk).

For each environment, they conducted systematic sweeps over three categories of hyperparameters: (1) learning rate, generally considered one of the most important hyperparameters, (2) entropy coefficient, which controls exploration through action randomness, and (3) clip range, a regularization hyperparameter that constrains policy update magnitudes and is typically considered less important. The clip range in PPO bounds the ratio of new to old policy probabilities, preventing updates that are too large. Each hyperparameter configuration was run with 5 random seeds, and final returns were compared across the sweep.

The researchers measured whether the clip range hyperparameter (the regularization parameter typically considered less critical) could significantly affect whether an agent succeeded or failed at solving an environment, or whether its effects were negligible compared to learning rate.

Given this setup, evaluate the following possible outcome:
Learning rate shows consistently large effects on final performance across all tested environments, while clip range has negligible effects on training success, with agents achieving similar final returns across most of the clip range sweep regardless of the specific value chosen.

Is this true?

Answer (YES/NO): NO